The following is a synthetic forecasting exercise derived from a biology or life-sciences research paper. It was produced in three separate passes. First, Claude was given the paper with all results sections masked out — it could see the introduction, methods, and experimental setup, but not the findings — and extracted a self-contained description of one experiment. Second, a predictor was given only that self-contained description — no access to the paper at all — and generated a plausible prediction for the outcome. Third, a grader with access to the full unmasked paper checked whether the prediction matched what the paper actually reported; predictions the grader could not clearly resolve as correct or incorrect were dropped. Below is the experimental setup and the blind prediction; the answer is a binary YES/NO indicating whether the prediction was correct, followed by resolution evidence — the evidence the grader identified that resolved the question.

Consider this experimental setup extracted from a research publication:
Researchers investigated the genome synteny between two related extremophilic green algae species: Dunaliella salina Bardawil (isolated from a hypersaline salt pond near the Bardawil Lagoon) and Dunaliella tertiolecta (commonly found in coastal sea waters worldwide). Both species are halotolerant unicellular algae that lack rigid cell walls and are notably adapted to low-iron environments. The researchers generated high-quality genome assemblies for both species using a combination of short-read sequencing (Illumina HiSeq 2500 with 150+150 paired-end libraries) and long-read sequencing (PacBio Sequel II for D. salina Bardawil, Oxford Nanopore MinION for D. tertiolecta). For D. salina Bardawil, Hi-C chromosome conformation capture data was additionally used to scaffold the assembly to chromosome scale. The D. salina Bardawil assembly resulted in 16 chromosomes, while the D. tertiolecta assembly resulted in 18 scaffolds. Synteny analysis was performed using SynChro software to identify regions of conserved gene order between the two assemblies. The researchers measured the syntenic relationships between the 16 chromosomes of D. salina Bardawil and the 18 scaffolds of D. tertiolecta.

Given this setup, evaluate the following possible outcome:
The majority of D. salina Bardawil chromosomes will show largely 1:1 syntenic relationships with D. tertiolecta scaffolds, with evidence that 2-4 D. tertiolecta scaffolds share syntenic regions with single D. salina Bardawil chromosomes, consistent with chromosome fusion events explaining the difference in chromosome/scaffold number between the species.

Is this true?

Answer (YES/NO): NO